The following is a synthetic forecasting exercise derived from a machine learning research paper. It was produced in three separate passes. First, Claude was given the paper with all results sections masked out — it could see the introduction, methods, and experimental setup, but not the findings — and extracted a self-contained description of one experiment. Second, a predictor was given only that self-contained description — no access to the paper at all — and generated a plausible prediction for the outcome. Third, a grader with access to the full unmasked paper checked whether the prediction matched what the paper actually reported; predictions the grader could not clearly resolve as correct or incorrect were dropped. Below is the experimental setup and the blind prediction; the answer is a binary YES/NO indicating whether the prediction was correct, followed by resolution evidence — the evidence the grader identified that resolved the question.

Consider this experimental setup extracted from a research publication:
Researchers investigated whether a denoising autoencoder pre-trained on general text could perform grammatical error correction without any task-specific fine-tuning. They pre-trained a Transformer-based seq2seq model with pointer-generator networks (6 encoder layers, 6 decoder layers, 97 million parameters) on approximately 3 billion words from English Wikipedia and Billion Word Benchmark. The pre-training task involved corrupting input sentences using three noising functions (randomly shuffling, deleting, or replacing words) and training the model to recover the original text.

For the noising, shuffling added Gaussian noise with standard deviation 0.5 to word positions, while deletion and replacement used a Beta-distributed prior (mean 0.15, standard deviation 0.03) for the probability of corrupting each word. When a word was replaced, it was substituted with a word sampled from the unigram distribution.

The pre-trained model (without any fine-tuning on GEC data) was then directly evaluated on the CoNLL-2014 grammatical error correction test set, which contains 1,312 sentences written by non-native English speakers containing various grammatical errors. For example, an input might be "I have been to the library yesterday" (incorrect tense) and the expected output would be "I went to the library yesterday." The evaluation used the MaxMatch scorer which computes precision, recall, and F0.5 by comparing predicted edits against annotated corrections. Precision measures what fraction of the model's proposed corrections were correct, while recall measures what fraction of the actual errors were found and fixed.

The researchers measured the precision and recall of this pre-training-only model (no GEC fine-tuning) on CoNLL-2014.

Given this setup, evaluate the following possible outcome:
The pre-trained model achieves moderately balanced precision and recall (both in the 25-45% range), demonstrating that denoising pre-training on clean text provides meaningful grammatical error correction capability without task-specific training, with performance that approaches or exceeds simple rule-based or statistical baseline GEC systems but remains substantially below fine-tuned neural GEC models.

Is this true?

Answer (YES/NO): NO